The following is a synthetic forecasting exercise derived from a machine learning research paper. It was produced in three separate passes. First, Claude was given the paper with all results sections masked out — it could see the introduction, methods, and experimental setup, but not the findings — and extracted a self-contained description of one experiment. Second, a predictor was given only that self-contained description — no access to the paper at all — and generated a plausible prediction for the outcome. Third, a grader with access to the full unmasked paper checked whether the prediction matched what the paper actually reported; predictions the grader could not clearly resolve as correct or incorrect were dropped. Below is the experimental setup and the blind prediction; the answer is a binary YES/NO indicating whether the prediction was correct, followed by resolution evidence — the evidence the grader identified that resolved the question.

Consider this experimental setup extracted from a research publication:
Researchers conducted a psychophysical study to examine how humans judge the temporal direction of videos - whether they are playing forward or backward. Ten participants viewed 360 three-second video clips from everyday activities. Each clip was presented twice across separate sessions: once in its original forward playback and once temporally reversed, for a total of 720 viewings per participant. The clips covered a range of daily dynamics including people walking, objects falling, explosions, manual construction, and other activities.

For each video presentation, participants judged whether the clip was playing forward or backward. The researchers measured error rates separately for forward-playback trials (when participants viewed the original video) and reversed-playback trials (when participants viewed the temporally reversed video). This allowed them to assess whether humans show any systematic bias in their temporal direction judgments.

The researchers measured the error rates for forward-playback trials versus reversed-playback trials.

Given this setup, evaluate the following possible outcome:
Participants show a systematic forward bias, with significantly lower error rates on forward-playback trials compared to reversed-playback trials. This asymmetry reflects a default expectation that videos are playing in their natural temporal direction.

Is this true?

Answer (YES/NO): YES